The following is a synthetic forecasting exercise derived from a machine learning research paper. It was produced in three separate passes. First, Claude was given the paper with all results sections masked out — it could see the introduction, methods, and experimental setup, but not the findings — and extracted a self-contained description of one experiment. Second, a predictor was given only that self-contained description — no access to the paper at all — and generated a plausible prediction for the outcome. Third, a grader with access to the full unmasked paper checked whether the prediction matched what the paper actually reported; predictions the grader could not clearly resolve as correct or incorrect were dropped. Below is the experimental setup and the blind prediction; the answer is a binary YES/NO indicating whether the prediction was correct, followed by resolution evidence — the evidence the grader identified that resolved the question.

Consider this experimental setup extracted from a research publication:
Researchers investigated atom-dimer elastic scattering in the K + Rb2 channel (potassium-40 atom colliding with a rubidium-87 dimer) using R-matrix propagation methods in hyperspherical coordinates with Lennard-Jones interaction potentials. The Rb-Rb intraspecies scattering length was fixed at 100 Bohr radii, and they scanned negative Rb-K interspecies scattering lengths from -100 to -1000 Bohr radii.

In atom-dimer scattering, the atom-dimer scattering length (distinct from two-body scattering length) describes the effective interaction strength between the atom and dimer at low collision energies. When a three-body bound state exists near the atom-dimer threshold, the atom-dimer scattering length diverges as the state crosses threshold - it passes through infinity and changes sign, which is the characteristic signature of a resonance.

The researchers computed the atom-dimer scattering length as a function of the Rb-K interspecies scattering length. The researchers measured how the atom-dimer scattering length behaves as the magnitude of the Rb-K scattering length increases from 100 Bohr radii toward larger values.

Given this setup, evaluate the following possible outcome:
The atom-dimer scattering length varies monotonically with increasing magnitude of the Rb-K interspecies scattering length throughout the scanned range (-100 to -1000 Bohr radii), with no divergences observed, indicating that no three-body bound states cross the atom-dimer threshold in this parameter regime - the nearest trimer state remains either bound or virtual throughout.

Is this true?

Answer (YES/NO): NO